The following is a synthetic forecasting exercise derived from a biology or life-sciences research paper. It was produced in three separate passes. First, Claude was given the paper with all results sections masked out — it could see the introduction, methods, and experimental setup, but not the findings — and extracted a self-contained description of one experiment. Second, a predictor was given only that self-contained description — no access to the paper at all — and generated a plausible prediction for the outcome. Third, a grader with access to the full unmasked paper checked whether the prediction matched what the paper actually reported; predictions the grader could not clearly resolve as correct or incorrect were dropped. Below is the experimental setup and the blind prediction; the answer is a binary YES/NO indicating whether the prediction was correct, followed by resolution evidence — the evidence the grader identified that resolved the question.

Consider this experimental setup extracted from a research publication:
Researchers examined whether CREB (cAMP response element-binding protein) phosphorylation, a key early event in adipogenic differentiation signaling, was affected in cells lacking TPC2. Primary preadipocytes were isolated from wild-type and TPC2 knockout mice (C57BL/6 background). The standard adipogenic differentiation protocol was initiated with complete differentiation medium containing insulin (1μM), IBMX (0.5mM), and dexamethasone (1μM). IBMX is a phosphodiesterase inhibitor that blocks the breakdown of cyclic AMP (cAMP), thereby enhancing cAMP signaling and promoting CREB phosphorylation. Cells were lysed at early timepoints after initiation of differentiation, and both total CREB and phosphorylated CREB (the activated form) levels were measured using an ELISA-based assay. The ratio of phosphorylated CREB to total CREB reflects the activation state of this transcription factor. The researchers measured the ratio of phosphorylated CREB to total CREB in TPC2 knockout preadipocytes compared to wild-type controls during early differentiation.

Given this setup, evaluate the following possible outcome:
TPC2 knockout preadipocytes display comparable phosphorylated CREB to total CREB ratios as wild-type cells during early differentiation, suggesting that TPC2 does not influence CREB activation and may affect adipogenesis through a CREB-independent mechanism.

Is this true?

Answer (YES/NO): NO